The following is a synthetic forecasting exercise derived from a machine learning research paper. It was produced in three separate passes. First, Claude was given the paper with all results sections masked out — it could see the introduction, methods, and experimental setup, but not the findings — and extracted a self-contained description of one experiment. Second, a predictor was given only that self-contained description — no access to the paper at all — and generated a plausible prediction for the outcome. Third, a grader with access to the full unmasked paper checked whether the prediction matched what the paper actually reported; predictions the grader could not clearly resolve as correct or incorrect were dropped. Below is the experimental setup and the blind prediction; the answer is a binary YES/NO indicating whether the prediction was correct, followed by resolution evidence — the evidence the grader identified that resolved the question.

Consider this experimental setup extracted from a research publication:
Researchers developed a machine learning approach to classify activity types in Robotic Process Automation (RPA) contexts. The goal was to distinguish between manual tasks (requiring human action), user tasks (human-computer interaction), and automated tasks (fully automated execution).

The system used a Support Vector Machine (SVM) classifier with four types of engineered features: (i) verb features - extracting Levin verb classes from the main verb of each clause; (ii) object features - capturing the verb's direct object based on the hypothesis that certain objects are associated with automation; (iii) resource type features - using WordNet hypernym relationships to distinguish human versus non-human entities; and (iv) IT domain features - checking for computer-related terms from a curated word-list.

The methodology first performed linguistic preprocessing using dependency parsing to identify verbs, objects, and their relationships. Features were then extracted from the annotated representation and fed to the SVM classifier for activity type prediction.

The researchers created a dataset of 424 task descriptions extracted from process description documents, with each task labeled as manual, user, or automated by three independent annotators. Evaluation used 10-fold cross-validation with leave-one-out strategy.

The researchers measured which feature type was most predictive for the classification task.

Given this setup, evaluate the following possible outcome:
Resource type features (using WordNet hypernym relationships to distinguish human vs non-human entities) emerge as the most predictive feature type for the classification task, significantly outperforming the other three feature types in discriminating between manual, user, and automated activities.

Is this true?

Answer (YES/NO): NO